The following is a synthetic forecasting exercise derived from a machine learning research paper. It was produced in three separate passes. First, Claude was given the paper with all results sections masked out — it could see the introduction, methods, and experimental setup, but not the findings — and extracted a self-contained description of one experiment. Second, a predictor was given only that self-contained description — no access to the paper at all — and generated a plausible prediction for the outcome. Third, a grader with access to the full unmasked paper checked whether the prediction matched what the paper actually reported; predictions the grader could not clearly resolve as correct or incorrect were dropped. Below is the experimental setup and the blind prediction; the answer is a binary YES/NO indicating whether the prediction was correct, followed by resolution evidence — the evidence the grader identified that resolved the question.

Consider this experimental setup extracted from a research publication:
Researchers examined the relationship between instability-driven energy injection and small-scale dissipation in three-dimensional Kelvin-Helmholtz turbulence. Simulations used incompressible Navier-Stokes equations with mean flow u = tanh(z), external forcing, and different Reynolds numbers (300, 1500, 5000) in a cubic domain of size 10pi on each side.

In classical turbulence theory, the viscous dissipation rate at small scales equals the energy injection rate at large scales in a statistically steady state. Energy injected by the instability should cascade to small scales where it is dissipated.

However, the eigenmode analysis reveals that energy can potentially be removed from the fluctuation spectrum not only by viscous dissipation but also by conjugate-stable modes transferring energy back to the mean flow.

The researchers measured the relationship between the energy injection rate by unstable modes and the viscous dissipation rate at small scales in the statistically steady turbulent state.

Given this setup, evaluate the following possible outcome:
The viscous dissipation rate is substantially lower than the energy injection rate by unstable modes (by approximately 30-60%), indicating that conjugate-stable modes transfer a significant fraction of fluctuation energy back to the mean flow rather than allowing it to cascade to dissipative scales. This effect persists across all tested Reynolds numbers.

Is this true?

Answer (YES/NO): NO